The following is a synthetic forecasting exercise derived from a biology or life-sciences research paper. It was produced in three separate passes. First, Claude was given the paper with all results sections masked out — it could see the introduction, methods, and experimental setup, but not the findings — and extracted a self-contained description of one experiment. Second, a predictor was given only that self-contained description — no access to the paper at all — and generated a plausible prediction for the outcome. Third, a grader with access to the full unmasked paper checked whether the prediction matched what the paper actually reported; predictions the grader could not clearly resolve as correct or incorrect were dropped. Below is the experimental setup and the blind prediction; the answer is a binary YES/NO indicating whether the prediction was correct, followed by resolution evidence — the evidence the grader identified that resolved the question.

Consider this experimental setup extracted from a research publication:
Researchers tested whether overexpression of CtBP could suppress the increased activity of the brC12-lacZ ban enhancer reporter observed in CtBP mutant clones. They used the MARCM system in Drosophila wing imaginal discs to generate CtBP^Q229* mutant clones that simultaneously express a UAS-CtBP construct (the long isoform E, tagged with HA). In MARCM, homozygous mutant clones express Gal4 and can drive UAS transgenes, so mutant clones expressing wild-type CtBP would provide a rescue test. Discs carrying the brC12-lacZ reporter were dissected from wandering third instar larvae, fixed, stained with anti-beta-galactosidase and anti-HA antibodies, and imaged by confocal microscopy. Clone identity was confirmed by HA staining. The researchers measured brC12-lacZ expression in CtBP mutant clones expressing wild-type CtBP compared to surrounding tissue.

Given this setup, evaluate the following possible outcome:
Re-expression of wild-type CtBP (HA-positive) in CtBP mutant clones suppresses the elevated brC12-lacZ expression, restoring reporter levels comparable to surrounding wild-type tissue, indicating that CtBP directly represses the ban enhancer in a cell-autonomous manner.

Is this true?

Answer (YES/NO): YES